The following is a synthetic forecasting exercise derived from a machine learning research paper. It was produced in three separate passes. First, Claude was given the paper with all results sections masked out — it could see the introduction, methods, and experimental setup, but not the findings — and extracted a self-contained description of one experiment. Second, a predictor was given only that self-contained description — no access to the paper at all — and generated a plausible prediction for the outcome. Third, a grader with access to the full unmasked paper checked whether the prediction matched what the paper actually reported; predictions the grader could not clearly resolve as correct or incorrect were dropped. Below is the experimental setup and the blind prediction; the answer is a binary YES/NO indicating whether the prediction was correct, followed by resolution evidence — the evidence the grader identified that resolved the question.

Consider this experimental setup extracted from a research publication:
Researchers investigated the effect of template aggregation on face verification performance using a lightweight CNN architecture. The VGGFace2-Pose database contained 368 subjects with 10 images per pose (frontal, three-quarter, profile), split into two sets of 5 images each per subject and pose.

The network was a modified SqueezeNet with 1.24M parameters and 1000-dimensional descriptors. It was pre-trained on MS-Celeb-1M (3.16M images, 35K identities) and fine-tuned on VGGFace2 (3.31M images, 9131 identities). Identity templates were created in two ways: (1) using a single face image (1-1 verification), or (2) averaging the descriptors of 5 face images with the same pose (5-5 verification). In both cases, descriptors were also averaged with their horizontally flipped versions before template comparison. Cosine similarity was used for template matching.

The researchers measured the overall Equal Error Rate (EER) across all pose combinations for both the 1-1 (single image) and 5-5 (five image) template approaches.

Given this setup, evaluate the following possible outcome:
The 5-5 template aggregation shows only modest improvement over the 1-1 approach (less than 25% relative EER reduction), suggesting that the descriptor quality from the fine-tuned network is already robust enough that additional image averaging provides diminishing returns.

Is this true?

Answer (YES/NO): NO